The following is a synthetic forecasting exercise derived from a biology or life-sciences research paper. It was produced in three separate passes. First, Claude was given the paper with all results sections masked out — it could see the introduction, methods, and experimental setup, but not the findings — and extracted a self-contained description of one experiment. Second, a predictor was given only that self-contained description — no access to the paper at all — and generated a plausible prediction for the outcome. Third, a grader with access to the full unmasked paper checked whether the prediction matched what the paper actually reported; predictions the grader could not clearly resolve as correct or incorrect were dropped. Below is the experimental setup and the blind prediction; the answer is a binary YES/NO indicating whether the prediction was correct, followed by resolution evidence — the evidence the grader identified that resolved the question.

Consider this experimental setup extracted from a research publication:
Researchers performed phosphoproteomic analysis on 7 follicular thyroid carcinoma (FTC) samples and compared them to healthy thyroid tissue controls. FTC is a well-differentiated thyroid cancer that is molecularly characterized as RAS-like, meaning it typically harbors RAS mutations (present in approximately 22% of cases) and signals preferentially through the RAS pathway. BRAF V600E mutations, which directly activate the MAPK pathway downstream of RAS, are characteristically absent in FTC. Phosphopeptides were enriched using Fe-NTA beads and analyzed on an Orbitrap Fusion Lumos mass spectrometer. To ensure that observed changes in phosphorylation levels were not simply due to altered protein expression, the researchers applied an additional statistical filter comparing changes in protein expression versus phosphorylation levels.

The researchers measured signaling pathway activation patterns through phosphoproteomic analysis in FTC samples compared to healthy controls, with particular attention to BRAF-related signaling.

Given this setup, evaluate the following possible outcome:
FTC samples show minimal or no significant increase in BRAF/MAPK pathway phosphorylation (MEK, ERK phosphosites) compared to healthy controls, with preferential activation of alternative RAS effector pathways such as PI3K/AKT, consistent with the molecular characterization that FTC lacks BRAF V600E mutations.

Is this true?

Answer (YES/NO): NO